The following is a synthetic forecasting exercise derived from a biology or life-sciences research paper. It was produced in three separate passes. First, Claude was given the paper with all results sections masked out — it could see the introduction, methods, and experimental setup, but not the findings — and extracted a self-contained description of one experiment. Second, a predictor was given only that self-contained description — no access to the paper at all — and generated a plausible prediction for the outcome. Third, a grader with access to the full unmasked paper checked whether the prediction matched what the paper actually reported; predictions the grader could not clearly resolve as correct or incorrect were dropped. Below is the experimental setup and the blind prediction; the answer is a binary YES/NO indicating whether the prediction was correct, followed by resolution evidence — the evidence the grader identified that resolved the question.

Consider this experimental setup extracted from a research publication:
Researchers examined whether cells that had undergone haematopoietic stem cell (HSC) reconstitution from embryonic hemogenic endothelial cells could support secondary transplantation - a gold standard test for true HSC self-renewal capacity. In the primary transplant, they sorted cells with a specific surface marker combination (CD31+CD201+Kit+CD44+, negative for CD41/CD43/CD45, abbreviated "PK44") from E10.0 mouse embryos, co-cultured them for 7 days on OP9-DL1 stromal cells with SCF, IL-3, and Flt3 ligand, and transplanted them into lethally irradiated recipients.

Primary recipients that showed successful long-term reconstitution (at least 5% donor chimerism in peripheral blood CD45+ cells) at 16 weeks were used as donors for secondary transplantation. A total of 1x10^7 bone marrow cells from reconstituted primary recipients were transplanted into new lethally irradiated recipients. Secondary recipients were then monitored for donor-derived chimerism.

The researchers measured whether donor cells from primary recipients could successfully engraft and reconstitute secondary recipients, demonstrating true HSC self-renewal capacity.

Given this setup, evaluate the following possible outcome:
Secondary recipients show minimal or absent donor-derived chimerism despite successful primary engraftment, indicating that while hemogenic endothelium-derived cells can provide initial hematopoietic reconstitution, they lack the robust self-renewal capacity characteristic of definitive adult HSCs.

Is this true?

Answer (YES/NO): NO